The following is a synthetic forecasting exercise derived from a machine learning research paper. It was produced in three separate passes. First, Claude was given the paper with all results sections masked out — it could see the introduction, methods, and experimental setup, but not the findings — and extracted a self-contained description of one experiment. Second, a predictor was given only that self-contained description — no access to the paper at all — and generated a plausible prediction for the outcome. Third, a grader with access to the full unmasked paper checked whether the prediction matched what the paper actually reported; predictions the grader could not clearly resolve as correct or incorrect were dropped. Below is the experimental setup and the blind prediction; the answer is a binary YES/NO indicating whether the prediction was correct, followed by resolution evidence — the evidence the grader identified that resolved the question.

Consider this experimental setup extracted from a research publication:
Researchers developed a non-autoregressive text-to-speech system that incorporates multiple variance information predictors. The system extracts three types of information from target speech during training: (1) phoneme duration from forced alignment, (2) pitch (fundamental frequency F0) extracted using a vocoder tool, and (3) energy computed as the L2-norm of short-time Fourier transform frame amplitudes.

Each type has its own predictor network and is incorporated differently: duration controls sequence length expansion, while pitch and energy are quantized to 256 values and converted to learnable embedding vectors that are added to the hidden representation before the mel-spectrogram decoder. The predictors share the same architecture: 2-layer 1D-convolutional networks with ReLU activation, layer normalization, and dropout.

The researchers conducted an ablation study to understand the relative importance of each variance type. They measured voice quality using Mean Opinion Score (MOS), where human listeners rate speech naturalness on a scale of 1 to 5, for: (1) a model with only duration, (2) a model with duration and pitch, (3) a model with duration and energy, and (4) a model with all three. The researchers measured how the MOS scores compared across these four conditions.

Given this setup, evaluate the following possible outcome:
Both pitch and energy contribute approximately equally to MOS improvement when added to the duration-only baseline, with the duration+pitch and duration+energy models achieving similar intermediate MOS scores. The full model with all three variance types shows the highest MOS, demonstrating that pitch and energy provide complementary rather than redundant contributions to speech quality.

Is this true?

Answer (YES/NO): NO